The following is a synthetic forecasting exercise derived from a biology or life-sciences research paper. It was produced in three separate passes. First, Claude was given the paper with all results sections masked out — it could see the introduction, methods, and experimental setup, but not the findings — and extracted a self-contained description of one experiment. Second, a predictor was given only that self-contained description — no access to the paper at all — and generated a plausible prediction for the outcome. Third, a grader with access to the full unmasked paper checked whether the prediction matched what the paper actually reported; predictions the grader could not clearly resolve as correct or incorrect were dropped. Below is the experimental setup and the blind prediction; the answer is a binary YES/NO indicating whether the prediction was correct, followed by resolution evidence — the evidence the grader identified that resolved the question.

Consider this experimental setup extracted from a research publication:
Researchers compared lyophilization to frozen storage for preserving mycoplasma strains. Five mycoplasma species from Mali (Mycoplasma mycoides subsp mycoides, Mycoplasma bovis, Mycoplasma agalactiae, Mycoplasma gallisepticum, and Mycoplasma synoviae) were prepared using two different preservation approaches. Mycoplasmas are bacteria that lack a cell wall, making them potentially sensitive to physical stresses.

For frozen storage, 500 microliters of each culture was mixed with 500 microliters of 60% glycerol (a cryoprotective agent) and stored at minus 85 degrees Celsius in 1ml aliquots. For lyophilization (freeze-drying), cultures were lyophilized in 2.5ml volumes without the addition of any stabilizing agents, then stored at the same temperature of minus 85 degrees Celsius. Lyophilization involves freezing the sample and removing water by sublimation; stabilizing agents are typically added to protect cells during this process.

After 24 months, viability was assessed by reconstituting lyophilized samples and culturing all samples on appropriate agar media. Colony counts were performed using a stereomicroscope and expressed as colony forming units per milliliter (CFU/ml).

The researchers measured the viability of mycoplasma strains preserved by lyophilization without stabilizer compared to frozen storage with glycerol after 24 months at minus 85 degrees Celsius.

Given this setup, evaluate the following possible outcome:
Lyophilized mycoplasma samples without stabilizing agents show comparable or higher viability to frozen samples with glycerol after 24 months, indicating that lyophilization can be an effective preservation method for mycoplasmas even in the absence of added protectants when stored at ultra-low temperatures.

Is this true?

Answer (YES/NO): YES